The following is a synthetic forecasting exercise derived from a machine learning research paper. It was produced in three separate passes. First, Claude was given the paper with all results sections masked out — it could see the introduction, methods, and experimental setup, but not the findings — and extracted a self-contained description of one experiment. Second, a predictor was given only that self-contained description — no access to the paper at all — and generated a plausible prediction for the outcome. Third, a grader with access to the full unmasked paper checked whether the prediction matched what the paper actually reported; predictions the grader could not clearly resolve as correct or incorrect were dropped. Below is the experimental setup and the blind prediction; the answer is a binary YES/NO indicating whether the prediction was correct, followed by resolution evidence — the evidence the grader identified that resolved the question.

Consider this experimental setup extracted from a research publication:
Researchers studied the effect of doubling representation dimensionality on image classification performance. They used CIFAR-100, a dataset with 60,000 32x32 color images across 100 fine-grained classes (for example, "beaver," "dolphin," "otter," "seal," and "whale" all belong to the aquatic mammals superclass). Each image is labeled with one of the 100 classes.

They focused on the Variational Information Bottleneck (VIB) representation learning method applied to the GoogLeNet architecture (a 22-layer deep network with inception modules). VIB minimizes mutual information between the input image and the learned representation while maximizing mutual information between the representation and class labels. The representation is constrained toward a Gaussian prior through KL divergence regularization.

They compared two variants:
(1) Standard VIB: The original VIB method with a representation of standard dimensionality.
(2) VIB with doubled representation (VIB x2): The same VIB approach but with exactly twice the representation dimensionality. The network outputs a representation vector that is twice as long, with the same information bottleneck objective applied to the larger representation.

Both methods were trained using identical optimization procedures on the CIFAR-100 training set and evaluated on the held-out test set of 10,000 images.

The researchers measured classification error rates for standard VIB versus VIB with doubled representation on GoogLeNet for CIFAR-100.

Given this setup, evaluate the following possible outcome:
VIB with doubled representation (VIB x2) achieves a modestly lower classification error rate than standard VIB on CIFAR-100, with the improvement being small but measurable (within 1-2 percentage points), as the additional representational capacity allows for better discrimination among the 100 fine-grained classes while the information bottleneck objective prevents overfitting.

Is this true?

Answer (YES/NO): NO